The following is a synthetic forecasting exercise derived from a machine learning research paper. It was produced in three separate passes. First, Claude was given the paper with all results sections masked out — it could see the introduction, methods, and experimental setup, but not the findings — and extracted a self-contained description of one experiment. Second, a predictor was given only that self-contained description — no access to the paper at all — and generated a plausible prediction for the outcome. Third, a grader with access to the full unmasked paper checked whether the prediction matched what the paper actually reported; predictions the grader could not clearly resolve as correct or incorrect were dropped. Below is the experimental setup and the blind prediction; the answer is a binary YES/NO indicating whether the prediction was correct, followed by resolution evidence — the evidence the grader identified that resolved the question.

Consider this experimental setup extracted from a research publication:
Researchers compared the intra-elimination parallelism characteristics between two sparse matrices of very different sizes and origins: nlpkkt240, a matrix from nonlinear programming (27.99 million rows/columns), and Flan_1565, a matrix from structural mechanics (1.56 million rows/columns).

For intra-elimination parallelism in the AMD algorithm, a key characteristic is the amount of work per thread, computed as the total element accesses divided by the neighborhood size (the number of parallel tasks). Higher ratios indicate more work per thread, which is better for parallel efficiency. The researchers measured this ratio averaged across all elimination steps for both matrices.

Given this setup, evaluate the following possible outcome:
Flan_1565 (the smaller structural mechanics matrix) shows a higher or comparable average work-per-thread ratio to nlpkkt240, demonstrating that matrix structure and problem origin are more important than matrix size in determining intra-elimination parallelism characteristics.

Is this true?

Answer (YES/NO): NO